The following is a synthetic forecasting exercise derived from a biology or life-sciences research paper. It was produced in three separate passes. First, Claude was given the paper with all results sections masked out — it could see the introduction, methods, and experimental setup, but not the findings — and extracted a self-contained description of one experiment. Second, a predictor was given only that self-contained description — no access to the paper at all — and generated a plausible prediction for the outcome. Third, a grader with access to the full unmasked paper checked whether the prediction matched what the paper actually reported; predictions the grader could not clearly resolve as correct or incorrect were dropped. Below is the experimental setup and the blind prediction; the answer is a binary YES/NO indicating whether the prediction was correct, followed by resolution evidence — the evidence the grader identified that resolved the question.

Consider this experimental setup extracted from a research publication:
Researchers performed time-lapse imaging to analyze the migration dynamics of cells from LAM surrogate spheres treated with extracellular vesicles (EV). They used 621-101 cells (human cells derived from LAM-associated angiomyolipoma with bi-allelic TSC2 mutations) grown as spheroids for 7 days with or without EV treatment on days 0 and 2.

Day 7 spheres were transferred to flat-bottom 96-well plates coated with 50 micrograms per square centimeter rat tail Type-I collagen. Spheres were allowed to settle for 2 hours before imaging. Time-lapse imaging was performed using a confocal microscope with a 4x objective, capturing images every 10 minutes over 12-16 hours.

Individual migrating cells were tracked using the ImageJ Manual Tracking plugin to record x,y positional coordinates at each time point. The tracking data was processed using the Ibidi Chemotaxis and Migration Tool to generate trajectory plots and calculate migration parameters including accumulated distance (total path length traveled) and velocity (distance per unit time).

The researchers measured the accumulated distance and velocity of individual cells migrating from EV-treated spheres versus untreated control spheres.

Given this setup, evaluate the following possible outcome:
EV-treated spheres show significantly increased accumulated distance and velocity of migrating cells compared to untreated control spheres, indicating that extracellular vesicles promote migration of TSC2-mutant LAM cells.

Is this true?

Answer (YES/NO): YES